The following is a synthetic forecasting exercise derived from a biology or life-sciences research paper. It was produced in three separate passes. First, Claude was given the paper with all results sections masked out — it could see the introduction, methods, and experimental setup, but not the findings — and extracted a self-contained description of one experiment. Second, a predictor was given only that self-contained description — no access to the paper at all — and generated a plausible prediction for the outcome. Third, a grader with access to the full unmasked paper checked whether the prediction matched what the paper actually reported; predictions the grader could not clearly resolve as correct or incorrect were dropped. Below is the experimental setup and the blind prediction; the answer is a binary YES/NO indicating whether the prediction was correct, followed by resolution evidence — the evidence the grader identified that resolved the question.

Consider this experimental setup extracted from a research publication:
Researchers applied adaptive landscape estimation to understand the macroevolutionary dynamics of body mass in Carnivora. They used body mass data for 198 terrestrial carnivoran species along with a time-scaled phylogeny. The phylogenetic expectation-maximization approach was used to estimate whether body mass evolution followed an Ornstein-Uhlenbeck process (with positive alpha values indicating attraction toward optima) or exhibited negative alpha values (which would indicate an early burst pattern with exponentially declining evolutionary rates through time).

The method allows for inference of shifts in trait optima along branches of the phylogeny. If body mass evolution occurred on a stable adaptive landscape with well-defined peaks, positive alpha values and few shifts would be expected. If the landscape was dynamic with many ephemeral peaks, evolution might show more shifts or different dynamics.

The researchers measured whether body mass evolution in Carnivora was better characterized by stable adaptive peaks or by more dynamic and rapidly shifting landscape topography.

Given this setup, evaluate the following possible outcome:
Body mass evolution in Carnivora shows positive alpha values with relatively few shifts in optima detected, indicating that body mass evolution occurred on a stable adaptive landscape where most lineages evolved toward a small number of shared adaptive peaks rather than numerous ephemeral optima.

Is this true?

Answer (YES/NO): NO